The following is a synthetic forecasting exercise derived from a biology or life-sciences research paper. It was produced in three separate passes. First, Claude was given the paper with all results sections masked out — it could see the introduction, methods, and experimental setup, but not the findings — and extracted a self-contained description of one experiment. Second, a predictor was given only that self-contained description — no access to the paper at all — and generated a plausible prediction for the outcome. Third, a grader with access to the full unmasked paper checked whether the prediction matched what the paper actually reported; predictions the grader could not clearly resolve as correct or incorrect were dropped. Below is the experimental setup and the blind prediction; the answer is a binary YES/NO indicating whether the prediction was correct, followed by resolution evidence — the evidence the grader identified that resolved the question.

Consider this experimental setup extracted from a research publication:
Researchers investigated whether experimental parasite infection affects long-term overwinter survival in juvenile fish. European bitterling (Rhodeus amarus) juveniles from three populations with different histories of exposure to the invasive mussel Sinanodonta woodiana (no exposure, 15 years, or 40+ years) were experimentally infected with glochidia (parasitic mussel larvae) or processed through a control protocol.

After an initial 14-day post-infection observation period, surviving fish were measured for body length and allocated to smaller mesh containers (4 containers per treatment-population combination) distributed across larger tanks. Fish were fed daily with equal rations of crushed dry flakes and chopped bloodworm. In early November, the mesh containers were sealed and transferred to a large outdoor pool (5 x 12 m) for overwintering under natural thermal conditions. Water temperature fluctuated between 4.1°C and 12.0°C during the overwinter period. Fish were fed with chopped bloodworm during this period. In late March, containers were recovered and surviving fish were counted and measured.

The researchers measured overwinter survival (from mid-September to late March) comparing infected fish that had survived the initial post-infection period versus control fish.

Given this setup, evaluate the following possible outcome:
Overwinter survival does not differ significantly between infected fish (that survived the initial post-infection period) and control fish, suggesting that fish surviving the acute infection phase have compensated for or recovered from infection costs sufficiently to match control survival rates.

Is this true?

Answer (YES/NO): YES